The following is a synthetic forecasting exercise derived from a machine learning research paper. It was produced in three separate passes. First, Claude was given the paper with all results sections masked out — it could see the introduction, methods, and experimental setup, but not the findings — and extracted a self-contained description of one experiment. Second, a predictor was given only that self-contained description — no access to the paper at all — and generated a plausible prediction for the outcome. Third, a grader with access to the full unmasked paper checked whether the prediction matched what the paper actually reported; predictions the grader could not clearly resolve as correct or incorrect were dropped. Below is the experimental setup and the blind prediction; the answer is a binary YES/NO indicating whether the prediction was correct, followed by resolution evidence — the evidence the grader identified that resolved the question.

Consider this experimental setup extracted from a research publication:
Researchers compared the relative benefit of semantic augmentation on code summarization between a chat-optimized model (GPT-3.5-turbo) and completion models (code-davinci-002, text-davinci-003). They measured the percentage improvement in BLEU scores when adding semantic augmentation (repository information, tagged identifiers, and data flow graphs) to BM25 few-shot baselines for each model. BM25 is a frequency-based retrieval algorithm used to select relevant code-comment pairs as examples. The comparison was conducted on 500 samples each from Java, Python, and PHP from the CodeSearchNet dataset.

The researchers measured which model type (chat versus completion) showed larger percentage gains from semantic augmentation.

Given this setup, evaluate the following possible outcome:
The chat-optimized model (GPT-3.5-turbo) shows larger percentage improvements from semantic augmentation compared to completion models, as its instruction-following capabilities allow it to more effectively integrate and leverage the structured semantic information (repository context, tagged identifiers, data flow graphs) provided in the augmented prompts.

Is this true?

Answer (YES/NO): NO